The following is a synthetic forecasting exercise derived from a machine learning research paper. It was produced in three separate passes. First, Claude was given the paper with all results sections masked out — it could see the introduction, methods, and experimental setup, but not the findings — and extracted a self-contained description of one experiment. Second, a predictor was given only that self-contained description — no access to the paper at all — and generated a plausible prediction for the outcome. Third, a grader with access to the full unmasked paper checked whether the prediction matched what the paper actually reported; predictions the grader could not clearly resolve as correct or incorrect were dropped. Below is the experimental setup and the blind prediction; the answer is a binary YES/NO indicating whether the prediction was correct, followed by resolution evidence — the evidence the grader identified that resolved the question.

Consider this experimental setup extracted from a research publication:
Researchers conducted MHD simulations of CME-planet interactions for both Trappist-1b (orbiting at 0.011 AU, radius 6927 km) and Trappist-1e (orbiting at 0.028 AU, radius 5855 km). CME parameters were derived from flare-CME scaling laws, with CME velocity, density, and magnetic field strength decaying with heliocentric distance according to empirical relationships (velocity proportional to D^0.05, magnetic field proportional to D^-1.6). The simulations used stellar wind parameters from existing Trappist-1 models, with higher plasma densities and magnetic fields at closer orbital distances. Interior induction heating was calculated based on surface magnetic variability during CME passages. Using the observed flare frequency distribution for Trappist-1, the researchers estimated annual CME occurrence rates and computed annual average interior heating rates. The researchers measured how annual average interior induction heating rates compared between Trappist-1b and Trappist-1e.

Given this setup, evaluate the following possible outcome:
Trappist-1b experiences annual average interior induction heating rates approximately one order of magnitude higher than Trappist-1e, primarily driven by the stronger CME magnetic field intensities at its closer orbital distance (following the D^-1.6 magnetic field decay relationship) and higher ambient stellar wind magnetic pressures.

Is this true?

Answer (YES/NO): YES